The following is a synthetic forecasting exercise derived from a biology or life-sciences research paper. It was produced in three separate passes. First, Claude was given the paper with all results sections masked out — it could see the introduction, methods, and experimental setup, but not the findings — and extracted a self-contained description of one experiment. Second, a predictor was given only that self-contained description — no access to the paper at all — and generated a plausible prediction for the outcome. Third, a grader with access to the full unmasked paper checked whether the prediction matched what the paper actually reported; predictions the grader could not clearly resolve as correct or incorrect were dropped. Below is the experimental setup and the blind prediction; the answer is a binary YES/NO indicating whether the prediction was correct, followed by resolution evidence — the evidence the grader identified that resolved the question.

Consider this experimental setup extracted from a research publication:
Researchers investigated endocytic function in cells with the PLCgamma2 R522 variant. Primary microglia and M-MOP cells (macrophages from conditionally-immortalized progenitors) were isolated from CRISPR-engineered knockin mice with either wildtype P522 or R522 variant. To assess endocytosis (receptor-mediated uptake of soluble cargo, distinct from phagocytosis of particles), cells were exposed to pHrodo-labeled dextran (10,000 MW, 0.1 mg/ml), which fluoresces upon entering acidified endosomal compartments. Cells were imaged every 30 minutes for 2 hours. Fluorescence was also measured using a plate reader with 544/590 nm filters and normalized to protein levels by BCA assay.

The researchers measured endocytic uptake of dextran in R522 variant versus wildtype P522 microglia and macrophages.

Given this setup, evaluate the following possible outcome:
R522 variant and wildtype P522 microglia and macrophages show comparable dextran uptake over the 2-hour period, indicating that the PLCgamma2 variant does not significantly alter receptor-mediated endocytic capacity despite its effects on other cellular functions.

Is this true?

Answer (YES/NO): NO